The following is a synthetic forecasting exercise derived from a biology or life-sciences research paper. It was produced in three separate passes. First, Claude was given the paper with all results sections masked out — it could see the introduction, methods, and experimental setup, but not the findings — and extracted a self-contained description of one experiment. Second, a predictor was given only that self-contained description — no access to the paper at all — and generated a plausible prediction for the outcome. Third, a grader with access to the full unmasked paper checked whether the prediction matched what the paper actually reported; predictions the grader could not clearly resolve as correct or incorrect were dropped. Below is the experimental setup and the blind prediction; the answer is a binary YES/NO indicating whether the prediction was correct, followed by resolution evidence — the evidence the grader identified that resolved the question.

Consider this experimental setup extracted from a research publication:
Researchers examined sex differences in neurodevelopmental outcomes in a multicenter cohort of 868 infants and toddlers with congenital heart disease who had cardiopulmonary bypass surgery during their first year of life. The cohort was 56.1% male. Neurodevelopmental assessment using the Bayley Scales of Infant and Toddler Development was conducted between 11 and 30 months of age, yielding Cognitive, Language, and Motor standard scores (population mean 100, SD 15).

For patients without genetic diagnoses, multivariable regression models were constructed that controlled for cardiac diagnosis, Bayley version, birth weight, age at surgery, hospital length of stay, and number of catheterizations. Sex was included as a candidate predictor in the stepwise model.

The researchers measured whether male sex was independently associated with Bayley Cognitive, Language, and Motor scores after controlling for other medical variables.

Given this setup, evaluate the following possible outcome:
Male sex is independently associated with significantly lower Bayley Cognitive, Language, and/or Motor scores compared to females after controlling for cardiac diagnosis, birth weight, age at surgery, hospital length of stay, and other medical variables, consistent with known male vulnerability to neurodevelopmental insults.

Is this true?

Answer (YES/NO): YES